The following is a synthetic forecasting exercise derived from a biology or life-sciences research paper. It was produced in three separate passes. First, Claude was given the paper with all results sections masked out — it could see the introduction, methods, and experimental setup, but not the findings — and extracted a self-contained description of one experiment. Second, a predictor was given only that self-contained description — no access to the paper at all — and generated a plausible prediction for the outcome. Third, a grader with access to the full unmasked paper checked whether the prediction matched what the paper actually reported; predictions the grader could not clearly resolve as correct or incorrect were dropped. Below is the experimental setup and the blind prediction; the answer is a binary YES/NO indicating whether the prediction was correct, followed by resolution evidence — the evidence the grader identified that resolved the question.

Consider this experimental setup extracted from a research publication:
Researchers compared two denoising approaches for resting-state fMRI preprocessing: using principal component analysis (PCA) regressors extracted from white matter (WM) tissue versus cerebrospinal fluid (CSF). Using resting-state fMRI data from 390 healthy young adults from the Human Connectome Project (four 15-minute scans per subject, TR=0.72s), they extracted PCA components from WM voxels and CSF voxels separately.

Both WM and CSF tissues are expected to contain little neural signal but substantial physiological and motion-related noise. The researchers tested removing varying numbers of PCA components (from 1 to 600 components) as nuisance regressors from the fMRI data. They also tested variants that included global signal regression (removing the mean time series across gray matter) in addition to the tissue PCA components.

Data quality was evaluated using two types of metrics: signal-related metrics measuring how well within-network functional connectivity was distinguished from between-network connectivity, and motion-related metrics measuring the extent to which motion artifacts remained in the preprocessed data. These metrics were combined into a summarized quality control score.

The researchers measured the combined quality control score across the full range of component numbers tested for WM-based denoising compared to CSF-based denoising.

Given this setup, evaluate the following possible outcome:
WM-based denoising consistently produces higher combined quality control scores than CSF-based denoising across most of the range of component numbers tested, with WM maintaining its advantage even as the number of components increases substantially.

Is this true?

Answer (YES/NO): YES